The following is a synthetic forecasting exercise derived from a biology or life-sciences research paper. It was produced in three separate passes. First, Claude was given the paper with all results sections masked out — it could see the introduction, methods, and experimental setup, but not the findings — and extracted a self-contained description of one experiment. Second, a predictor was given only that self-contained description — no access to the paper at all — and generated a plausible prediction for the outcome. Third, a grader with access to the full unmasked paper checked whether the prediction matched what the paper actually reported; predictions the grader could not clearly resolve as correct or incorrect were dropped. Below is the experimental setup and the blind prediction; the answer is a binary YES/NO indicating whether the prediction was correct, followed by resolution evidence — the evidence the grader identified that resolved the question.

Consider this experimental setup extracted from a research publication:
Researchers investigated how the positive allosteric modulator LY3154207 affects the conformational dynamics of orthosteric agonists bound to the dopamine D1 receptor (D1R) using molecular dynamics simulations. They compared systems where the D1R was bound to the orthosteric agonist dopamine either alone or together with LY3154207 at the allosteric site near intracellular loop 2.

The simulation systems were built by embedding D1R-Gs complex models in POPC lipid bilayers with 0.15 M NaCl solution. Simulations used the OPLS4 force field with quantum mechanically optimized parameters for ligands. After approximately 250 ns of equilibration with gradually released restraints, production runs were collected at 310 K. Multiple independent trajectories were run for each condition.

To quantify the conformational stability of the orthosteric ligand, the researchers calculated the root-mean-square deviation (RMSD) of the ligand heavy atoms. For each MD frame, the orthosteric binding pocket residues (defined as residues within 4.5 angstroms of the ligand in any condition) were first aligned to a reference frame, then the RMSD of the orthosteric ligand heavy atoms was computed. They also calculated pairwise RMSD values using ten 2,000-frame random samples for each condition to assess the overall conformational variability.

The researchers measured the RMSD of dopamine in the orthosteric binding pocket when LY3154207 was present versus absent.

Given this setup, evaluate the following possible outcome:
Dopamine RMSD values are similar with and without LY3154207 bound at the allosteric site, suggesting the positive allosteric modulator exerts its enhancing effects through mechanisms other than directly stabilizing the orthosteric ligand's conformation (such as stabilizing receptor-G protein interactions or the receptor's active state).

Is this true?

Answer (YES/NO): YES